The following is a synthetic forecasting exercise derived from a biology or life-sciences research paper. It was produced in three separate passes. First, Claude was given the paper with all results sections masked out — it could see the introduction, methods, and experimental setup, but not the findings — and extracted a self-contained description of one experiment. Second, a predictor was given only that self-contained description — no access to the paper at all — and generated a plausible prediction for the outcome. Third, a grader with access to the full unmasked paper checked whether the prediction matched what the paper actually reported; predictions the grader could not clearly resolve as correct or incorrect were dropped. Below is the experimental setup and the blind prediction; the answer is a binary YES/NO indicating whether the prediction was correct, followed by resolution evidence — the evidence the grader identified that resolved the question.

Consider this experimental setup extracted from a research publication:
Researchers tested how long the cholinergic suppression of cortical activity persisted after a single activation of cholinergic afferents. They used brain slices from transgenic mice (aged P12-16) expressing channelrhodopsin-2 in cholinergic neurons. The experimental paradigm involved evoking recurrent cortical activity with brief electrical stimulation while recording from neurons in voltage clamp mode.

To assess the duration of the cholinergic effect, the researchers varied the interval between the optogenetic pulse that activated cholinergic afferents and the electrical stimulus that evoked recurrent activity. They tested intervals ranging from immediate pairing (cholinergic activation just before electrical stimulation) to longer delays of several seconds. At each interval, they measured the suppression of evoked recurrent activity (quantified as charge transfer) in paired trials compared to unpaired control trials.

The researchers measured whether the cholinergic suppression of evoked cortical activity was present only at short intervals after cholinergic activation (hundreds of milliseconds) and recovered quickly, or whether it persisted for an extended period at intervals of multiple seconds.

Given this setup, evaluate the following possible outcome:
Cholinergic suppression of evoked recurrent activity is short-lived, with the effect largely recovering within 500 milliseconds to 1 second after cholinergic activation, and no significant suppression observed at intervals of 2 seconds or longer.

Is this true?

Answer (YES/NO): NO